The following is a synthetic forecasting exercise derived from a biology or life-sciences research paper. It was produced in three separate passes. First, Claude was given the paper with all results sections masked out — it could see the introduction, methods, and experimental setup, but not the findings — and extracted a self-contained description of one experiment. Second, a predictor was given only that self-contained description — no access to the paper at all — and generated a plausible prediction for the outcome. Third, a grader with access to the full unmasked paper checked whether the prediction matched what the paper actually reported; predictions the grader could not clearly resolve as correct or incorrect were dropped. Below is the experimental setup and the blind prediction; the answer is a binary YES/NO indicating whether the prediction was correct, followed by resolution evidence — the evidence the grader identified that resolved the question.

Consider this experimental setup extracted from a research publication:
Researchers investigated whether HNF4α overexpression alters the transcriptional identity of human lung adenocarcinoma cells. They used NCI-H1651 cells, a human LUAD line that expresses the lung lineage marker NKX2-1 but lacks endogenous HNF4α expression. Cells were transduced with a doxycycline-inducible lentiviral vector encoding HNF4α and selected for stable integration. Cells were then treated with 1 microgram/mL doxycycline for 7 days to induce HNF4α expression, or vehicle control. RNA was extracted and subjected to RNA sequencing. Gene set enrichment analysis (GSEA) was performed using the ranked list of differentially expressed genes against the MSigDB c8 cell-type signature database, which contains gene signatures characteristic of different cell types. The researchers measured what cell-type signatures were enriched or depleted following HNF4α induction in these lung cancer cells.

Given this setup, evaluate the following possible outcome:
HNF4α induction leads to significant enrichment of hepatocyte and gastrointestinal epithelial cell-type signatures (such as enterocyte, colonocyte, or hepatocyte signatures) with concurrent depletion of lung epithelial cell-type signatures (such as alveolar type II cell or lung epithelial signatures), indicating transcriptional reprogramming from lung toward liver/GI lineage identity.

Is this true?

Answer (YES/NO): YES